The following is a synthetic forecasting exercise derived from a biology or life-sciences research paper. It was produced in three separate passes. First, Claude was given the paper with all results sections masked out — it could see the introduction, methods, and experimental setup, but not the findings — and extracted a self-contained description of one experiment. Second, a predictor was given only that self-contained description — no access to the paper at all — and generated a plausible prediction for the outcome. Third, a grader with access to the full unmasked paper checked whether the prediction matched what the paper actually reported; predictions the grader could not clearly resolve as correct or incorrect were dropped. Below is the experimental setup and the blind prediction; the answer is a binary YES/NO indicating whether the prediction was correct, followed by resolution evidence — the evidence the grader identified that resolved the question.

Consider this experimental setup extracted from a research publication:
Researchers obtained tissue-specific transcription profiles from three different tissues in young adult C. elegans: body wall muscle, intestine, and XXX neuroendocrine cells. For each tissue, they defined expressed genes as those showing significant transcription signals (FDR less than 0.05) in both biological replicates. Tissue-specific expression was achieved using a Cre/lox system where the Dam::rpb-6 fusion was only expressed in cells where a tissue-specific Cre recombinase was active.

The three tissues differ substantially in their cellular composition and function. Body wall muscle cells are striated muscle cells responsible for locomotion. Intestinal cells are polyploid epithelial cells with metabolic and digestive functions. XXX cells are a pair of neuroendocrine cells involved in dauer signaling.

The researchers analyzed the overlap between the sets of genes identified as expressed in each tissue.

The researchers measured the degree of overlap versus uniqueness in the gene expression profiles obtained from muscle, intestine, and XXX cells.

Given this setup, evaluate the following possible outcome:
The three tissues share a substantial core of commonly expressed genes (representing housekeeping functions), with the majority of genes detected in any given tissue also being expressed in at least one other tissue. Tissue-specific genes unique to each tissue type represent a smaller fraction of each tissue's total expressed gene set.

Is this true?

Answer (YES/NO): NO